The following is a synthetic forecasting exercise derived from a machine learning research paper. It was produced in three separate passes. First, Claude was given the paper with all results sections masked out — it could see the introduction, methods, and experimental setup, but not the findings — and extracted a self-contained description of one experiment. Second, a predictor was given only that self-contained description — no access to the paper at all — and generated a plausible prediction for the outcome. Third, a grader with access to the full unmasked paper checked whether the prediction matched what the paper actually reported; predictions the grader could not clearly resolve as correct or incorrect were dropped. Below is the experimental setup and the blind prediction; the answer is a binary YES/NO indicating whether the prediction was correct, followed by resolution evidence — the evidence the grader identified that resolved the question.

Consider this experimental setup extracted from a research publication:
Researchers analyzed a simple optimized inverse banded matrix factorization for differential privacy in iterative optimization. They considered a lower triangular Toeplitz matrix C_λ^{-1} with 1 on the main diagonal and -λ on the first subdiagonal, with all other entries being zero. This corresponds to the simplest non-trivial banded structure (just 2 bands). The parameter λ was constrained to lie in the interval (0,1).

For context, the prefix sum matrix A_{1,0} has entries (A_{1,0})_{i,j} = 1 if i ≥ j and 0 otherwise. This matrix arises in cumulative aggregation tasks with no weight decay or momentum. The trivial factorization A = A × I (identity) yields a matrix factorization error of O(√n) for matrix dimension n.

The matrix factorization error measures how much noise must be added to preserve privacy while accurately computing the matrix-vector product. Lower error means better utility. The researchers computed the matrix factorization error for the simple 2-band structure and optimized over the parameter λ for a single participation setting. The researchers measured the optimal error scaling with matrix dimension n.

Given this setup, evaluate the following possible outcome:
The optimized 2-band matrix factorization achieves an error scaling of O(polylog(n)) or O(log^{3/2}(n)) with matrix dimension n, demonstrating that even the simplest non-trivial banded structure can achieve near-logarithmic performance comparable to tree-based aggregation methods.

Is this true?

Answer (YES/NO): NO